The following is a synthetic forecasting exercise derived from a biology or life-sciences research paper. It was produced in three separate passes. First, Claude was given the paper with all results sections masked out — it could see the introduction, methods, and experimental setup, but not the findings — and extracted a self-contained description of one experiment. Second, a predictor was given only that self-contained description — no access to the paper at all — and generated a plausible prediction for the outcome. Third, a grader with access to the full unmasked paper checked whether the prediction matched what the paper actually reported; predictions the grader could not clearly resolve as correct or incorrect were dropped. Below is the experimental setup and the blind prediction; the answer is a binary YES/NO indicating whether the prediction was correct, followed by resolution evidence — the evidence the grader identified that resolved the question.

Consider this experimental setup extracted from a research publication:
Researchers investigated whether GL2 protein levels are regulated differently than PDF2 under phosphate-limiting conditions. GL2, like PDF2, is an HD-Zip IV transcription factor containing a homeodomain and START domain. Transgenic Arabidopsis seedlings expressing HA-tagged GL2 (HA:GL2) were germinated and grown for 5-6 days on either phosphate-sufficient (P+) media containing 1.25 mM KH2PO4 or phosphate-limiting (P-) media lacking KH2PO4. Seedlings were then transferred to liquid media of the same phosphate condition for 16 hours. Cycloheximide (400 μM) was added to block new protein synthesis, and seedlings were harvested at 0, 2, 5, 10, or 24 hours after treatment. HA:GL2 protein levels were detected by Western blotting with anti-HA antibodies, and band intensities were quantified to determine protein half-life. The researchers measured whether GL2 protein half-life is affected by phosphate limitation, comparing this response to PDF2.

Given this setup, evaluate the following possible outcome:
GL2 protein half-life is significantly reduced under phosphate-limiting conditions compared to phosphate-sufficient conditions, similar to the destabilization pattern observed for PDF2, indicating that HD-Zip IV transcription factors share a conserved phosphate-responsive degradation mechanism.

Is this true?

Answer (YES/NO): YES